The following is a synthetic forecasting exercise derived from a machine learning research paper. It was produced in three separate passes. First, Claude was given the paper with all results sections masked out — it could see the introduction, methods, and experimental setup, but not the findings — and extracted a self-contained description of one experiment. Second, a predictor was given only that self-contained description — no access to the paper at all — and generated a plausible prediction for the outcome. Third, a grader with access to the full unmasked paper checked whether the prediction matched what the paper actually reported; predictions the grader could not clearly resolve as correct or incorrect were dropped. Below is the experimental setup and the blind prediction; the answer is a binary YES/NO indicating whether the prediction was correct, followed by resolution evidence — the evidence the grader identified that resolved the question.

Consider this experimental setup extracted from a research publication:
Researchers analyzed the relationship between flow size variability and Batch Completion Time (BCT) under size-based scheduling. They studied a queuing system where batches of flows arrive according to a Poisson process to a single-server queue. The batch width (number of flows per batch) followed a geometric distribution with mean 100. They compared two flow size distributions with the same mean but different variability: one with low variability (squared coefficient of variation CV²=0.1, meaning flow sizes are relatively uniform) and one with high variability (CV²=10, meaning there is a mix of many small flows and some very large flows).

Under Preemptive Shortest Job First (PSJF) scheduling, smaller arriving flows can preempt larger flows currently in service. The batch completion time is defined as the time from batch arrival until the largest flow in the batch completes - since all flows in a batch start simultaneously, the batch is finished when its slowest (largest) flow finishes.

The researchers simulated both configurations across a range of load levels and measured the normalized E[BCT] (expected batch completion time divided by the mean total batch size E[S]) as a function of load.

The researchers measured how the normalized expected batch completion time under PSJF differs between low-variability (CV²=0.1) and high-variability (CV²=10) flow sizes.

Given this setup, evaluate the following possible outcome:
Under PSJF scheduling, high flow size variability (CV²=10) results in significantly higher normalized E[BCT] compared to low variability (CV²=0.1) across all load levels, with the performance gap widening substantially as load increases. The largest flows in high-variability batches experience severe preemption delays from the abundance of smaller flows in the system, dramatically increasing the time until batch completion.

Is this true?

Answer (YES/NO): NO